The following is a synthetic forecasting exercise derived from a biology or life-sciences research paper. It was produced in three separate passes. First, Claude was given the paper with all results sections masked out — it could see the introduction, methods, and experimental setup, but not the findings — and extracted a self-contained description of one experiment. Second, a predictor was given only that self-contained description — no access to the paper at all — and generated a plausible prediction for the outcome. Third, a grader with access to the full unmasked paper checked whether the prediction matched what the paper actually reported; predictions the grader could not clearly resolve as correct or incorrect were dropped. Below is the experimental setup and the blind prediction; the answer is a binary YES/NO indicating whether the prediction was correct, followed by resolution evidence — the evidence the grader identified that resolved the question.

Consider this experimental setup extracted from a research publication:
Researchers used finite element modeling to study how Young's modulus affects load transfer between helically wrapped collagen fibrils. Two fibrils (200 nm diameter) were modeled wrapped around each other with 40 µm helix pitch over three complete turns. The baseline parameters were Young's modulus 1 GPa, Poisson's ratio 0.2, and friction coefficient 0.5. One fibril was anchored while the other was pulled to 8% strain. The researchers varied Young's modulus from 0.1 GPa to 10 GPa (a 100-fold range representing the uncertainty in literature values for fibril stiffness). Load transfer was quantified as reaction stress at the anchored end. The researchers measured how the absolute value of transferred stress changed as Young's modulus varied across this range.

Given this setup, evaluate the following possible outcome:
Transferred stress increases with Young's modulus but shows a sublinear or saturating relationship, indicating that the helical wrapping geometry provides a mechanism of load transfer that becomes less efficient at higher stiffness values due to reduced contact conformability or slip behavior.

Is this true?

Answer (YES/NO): NO